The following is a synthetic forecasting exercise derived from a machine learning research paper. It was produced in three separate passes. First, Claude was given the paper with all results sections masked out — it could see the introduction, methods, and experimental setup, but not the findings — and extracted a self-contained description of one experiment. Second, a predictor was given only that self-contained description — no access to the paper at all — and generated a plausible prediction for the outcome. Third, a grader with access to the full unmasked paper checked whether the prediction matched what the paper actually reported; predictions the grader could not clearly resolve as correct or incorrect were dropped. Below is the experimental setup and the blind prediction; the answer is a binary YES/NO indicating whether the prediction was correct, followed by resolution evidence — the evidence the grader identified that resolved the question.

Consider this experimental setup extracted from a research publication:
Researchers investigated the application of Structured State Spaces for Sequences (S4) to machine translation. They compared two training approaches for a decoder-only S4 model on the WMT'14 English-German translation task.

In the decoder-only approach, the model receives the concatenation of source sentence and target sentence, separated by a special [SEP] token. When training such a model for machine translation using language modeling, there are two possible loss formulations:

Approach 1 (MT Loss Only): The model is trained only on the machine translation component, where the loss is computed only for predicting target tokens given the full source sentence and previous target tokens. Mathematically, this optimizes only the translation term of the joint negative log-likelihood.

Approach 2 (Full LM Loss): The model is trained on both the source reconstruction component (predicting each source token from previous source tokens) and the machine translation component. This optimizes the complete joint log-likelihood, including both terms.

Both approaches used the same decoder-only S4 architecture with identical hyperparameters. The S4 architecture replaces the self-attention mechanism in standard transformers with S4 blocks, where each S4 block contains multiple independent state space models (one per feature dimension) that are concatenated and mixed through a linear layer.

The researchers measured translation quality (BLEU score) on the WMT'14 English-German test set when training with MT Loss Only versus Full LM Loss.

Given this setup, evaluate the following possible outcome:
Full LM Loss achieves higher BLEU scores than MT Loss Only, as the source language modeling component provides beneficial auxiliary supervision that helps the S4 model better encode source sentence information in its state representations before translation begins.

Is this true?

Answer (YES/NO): NO